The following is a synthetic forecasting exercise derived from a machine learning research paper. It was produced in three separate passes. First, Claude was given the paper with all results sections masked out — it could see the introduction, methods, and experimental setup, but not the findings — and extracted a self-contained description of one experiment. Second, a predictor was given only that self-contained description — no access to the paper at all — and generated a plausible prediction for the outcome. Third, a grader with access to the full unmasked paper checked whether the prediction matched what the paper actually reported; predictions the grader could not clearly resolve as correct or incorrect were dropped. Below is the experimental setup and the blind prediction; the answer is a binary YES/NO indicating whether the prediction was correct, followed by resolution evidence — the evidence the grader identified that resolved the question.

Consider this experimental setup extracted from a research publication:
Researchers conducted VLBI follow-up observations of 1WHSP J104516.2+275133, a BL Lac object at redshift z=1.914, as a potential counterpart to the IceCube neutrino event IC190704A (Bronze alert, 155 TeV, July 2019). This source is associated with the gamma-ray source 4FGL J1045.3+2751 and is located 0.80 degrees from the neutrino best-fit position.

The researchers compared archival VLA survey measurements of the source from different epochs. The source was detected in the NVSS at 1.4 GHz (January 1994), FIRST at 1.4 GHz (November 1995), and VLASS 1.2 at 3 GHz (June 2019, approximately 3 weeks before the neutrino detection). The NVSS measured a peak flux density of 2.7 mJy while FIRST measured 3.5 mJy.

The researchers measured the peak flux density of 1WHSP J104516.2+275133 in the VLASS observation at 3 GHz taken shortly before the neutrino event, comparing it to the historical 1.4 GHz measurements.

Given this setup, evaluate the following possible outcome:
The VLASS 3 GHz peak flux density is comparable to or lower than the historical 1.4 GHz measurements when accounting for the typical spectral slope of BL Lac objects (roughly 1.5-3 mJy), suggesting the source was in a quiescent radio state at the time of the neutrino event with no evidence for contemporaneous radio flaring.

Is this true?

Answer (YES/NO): YES